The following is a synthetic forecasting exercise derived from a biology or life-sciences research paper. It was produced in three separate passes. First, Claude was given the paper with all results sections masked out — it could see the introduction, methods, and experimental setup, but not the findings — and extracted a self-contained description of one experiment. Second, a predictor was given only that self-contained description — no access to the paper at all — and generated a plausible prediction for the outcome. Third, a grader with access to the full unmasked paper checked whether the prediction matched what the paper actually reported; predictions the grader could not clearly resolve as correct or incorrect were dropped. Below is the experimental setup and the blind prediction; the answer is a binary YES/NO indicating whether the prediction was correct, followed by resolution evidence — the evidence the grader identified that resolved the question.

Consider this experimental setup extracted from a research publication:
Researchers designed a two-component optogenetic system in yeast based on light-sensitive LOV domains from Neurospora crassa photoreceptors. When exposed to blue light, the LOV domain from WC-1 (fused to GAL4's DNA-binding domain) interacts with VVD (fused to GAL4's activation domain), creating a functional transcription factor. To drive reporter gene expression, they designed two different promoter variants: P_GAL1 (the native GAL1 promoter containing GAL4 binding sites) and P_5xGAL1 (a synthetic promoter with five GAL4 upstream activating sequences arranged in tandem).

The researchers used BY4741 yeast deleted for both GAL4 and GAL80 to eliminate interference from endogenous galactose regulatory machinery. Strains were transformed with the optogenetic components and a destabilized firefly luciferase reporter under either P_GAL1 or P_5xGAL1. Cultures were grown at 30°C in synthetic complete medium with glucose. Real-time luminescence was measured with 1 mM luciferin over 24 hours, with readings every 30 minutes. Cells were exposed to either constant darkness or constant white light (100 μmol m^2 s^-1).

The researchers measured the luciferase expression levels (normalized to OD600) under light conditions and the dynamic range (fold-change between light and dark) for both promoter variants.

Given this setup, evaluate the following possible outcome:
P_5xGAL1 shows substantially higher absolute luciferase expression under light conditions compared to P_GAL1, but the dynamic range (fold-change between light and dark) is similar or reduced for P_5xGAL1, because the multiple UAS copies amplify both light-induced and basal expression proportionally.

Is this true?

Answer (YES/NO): NO